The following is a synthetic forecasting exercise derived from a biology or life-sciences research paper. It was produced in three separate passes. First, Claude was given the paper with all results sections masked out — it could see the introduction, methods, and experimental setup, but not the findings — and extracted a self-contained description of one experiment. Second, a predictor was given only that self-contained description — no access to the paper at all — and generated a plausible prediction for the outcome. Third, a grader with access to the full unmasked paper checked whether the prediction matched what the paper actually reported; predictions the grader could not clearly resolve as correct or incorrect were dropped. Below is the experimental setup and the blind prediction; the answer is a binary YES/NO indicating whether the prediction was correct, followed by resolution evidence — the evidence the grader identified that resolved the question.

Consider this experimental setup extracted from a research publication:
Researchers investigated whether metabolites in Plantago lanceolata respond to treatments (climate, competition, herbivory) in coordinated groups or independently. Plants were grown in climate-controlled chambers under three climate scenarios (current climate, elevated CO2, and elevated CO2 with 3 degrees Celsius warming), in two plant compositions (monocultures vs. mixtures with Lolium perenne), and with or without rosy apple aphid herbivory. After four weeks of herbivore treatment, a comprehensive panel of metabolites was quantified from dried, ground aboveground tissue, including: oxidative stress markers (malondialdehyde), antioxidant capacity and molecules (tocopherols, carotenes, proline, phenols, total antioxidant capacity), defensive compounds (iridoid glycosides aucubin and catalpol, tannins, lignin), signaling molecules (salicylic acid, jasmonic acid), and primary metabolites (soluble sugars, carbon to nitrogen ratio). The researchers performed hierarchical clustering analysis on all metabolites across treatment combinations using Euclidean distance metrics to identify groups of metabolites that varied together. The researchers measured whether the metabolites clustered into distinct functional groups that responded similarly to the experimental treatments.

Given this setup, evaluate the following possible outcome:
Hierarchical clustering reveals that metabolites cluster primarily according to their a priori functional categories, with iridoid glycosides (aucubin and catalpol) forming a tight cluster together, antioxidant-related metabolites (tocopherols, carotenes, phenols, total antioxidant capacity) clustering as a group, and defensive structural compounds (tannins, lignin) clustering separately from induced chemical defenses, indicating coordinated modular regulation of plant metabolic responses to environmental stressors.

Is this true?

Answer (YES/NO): NO